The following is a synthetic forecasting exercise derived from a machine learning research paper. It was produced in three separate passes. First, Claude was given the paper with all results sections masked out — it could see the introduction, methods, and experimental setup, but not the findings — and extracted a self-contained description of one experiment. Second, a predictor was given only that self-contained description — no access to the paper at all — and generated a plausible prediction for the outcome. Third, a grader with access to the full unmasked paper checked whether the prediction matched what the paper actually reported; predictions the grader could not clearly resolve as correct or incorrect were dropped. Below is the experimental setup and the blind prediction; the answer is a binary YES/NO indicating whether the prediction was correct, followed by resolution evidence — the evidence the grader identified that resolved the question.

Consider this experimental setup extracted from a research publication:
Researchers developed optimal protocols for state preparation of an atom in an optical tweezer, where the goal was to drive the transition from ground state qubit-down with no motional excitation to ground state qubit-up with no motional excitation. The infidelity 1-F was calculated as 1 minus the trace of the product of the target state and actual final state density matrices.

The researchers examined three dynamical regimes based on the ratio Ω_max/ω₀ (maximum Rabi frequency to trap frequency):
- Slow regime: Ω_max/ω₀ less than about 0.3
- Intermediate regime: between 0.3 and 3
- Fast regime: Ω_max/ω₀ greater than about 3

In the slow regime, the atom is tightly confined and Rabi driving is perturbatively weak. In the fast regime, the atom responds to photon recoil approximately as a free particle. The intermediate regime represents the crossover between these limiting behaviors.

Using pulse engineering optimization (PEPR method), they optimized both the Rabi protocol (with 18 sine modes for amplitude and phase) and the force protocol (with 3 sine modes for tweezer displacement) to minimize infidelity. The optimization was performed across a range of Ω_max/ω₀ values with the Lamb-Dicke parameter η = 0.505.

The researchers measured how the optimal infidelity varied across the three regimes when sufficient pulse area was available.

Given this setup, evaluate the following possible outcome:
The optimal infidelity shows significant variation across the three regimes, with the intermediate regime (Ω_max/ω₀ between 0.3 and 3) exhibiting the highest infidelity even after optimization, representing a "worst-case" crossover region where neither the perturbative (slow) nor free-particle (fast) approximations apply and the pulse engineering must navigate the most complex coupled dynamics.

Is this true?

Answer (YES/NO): NO